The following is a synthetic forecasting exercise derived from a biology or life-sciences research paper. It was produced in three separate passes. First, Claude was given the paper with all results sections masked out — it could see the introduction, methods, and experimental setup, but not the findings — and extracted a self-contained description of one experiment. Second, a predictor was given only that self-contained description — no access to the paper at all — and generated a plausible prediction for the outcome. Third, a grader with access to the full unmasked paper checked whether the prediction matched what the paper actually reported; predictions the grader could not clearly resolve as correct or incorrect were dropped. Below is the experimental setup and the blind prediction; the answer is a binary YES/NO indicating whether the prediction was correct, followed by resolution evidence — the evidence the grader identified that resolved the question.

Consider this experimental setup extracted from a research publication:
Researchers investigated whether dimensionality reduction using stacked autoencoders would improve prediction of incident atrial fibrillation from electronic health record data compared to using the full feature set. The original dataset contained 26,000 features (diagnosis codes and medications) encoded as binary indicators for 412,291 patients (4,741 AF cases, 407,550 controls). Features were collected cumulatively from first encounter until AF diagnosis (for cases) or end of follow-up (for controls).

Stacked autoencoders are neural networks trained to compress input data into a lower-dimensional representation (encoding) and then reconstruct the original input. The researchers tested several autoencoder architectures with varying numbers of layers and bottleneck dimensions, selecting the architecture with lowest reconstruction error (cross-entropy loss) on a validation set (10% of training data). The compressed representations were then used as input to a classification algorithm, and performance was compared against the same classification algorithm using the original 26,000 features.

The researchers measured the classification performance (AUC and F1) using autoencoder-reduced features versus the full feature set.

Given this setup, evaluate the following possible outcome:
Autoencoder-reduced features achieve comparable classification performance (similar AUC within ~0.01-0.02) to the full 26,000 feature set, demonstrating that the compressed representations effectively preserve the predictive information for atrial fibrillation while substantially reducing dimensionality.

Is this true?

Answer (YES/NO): NO